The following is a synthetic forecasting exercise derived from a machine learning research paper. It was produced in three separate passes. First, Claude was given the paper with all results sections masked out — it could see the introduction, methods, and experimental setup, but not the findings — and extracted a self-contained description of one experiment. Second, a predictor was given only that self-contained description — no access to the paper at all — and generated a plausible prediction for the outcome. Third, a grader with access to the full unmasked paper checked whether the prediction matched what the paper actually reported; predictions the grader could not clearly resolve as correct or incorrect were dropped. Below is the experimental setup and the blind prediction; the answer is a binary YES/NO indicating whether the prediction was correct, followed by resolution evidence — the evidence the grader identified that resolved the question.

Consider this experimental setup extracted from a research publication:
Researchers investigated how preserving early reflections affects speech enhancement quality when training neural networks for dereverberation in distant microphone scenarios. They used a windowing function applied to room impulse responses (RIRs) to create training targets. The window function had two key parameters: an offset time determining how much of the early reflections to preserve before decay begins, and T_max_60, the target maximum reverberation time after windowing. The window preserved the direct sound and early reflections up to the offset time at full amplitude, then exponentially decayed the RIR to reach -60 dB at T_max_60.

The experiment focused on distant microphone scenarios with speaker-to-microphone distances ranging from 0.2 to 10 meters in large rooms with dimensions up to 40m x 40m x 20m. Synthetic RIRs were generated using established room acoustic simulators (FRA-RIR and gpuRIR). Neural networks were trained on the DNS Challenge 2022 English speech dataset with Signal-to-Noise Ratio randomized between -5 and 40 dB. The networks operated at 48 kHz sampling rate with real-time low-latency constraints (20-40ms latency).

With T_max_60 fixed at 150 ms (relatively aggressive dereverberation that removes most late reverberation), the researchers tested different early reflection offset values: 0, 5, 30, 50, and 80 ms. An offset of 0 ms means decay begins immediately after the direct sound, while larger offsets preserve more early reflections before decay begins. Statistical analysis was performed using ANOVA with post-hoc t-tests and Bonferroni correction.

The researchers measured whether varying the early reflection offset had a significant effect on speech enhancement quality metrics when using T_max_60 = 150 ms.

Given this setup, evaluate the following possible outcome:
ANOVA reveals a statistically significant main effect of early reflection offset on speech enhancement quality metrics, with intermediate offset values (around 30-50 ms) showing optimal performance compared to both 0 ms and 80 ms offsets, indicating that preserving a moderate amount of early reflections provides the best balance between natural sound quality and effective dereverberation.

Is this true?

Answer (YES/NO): NO